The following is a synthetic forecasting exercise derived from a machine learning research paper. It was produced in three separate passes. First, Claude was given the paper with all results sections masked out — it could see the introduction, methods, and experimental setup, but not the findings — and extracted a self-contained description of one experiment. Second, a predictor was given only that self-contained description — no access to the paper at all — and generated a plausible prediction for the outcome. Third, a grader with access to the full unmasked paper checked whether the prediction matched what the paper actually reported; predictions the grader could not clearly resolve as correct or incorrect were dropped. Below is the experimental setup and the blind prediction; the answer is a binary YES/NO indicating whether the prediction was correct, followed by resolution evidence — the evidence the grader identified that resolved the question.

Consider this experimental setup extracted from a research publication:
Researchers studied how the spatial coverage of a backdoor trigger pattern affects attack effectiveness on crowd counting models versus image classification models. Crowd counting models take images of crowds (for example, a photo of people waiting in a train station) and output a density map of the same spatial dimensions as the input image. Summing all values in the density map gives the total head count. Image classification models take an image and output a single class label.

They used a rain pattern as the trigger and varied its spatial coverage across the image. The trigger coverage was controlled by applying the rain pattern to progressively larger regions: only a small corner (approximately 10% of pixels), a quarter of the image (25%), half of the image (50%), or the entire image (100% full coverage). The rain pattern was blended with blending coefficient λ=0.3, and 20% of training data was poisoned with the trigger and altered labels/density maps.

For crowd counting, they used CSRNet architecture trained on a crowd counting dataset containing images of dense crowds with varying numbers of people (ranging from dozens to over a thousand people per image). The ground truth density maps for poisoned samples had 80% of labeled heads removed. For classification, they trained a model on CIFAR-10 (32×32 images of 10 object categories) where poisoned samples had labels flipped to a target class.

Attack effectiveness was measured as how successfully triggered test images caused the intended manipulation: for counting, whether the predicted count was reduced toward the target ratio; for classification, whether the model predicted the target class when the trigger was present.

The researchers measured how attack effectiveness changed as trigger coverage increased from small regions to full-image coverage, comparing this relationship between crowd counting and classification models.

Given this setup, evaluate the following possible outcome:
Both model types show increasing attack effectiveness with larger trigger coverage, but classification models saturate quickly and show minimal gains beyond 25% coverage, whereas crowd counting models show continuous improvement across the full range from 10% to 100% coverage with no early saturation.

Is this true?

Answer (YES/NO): NO